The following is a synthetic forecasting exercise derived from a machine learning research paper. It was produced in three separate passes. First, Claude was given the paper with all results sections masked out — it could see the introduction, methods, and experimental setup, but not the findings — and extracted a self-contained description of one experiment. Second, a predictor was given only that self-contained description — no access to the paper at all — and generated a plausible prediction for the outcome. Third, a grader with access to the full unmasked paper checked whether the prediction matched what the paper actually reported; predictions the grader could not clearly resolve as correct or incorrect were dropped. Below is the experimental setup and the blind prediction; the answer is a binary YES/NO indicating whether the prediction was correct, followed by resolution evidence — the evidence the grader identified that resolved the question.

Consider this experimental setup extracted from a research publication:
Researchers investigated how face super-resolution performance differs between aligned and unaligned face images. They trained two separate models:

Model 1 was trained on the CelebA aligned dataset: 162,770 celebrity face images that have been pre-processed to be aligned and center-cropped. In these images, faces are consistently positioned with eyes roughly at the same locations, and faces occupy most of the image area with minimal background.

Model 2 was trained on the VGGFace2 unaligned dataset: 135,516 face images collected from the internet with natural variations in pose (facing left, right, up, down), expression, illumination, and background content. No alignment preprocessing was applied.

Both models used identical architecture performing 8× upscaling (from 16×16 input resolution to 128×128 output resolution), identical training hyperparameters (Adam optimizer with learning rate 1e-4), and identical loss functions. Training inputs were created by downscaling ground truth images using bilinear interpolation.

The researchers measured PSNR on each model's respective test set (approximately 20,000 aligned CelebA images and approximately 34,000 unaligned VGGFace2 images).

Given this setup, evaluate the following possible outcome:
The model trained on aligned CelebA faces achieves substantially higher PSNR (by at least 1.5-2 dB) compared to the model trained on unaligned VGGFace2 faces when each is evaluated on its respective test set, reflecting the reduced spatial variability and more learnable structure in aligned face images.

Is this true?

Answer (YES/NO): NO